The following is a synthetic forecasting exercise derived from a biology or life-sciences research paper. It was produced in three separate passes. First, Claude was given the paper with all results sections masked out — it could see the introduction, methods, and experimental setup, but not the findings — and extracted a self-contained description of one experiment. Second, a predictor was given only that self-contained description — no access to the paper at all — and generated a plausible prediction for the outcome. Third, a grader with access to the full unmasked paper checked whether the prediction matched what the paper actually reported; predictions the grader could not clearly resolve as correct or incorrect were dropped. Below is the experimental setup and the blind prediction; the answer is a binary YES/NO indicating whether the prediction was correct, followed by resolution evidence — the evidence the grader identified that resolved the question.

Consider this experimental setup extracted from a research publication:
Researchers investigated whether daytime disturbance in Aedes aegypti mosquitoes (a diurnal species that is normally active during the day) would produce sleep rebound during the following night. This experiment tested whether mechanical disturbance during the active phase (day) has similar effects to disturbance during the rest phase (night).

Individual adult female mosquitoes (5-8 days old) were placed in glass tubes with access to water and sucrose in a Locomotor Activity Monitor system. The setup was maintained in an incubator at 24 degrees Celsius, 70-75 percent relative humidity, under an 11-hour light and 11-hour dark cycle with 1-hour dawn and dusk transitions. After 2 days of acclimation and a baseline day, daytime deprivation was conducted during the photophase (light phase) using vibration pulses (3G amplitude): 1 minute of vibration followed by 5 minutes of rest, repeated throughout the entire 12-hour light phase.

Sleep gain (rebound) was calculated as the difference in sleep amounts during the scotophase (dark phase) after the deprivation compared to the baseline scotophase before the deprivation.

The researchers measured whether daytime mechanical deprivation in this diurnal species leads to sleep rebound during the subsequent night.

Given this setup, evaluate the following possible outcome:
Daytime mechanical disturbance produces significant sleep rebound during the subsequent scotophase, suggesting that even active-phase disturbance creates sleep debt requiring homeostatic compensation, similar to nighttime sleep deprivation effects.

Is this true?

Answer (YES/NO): NO